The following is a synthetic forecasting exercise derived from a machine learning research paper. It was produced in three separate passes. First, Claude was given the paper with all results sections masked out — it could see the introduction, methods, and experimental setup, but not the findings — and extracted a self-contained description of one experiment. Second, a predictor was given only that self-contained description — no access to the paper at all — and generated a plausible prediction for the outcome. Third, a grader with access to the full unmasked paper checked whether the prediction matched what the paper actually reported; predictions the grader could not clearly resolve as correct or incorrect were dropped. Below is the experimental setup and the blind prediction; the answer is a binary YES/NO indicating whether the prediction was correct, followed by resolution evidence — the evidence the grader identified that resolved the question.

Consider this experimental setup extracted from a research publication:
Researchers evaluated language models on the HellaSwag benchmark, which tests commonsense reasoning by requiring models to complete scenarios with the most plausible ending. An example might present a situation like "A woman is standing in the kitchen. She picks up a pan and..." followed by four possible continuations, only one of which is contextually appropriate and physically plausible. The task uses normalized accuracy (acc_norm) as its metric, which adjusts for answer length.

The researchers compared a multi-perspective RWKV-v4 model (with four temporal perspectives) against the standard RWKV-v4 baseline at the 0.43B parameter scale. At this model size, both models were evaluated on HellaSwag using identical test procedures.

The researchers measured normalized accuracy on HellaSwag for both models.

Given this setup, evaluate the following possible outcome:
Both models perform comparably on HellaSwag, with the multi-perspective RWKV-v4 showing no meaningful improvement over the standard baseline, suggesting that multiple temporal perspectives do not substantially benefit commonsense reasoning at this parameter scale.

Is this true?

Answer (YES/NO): YES